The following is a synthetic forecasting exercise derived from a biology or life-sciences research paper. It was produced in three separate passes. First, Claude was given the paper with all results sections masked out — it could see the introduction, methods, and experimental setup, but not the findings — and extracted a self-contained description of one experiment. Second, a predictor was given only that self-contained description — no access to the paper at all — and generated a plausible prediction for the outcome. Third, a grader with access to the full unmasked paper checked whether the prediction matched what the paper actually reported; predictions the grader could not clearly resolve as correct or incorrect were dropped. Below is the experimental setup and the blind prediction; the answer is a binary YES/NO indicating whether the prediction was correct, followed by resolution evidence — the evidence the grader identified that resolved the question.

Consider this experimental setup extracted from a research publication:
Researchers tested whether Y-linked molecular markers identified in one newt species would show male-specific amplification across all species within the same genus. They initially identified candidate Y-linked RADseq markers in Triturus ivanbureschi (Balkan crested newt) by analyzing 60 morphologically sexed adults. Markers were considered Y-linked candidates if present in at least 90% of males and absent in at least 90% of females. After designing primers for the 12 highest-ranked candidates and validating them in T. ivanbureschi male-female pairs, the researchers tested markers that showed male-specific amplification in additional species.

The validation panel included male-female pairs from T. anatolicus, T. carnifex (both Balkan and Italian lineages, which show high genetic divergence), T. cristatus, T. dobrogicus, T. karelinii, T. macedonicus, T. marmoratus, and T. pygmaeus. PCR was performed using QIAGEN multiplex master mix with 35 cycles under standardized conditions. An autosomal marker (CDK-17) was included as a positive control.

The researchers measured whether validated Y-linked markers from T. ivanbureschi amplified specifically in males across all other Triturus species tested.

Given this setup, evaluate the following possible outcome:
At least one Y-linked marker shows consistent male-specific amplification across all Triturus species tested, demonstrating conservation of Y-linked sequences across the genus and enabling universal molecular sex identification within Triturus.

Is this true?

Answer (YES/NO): NO